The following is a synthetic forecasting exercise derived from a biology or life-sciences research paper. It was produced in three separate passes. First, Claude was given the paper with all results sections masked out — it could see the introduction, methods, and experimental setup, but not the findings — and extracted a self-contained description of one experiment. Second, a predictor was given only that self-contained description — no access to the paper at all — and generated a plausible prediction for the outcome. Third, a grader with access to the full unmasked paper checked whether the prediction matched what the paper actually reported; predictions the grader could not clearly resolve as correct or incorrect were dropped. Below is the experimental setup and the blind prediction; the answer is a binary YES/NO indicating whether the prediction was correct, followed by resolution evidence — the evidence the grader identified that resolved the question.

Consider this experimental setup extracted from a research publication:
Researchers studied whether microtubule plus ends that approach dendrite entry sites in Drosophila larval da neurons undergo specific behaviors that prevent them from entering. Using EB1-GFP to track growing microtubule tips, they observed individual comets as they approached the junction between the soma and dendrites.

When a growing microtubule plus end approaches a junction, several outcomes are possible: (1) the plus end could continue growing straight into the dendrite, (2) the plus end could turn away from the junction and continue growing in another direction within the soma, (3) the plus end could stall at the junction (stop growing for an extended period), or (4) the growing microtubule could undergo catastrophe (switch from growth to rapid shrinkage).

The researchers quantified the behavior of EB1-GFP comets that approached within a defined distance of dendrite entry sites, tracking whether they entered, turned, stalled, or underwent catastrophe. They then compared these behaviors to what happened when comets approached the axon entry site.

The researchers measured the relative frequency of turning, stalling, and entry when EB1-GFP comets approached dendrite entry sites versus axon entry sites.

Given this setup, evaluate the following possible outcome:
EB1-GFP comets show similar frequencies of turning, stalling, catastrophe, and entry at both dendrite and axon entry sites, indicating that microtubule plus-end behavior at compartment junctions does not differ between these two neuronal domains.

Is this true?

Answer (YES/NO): NO